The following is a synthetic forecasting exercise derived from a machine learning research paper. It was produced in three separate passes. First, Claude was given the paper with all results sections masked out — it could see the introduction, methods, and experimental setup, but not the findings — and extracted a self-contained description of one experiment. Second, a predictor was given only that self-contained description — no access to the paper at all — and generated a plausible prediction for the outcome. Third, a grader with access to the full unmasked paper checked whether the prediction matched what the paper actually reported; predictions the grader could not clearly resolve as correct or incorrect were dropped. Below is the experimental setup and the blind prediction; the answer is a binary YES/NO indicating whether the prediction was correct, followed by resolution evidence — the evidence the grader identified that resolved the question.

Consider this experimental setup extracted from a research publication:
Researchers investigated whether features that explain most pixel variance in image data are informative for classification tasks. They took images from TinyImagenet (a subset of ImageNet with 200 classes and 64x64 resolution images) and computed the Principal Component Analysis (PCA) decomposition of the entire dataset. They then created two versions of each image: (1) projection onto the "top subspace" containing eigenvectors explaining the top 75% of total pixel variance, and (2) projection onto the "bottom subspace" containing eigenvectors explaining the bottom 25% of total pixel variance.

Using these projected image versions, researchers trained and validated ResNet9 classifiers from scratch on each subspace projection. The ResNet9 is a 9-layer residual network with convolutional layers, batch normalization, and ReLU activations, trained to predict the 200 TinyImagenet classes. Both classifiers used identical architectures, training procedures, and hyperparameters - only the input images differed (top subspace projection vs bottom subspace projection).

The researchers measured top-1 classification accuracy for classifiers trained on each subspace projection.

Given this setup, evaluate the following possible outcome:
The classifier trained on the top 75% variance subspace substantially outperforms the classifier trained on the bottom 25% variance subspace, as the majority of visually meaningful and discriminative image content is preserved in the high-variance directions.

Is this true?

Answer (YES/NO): NO